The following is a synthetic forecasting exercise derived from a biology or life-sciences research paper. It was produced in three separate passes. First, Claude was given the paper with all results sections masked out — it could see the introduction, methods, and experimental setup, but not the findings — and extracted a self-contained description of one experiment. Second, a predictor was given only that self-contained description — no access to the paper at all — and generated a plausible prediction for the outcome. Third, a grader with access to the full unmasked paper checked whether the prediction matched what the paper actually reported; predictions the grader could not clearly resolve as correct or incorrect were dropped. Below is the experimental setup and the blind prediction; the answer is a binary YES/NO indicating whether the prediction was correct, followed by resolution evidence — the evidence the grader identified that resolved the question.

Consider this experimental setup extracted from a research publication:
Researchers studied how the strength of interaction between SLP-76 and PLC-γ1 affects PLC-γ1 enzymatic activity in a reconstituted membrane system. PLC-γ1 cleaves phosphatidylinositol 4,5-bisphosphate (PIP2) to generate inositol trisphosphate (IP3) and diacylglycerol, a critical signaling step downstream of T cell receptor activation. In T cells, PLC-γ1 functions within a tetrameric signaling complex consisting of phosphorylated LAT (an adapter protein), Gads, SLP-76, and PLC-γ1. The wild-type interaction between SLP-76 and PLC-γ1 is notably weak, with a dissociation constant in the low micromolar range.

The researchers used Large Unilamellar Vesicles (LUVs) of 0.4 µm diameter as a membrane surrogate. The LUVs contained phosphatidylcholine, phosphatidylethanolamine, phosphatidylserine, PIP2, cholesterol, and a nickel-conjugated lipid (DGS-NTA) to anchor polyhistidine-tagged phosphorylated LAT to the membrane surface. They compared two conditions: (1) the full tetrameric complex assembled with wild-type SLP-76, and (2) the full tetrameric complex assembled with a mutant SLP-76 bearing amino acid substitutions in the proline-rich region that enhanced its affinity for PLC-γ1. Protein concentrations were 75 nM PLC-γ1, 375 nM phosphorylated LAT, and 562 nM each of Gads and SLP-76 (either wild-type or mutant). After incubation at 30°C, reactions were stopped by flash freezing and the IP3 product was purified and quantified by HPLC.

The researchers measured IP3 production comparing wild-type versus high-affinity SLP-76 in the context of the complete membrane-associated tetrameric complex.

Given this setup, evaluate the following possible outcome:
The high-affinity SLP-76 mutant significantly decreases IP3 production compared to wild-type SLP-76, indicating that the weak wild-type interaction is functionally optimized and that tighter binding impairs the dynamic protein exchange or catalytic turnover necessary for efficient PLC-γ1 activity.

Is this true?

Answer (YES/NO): NO